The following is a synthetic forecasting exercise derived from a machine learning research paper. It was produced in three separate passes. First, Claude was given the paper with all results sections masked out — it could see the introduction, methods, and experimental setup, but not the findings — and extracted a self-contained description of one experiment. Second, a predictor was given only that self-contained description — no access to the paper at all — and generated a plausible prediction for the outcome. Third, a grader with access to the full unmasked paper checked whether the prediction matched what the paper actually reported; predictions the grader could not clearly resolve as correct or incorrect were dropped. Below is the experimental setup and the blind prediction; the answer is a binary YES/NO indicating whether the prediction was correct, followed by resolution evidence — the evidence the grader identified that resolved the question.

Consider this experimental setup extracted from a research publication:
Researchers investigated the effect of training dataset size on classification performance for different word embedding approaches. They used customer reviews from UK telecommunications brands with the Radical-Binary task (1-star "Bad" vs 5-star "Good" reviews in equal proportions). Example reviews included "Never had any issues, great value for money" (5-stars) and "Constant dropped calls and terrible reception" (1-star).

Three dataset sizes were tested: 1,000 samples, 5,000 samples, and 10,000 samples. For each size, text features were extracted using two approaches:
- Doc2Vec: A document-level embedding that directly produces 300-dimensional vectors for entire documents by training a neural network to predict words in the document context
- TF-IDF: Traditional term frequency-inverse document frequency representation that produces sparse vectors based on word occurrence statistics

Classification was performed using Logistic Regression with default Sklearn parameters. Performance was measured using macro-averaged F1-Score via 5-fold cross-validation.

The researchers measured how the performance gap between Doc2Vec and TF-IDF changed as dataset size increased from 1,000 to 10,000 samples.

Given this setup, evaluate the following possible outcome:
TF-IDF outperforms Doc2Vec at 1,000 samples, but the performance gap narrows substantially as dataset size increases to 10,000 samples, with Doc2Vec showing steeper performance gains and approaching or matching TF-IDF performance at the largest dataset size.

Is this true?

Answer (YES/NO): NO